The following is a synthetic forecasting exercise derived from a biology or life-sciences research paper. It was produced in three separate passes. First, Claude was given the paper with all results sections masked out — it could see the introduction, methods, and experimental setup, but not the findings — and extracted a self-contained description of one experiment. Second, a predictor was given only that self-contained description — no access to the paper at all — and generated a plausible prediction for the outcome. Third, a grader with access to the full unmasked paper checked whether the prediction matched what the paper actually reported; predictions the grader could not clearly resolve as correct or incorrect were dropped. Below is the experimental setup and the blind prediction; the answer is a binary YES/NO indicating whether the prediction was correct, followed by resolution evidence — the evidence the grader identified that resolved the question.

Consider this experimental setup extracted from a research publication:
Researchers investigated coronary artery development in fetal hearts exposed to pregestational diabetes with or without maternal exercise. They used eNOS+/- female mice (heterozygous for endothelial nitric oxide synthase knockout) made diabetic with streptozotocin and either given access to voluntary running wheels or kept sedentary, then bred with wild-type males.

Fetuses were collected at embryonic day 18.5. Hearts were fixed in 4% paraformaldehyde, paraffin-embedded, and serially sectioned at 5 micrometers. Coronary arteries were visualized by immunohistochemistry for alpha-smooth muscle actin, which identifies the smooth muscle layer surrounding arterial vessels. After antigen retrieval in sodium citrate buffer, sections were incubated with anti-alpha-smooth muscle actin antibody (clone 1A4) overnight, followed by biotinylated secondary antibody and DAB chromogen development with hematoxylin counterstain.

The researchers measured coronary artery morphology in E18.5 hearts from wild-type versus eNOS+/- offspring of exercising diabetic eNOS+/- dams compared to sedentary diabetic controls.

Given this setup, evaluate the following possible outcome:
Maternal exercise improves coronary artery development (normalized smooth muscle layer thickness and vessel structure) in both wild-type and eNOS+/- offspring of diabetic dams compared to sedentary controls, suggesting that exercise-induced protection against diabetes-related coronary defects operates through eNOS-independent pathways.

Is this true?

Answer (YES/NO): NO